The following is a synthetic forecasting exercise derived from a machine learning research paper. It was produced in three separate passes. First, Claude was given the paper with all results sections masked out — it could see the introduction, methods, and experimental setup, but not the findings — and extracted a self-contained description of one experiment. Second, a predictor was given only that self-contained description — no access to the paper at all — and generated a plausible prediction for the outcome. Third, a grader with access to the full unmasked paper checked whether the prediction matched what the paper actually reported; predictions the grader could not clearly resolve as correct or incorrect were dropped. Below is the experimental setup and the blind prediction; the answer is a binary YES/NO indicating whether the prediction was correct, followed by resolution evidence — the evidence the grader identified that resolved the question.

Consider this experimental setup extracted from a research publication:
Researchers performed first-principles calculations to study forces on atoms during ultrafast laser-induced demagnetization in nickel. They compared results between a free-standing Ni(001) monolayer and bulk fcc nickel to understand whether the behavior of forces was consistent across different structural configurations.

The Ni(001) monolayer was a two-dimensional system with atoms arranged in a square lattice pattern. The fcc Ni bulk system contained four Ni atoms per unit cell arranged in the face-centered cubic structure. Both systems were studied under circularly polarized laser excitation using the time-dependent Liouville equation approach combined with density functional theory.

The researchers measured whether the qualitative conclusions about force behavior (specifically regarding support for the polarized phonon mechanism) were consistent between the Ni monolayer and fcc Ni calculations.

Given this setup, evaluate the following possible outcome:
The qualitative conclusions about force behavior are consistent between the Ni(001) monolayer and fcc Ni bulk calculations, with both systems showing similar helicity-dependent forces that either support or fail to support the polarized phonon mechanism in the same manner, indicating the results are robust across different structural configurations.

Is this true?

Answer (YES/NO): YES